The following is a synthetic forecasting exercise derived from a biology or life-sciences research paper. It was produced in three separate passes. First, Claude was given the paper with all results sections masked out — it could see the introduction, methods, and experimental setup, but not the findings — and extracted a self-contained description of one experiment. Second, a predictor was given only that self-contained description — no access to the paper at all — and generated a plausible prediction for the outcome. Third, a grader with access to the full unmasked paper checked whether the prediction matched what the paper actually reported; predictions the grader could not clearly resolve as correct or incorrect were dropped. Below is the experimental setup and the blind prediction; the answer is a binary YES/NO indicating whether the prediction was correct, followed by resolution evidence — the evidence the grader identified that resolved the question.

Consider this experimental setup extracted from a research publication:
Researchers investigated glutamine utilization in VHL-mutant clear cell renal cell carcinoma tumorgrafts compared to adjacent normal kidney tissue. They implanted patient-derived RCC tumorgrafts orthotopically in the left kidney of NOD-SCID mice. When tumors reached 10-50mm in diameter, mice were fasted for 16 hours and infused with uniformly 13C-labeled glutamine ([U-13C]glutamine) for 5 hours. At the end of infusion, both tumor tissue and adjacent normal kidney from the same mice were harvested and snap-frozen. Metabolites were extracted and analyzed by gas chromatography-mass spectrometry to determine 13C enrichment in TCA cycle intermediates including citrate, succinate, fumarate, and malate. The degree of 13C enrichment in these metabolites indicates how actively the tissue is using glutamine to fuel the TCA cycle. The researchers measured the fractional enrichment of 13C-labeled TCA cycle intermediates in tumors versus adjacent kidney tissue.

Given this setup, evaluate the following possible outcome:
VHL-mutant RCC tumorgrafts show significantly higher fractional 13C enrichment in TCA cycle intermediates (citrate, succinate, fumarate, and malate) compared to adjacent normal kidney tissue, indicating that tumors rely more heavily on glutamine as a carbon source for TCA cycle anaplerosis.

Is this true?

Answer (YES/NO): YES